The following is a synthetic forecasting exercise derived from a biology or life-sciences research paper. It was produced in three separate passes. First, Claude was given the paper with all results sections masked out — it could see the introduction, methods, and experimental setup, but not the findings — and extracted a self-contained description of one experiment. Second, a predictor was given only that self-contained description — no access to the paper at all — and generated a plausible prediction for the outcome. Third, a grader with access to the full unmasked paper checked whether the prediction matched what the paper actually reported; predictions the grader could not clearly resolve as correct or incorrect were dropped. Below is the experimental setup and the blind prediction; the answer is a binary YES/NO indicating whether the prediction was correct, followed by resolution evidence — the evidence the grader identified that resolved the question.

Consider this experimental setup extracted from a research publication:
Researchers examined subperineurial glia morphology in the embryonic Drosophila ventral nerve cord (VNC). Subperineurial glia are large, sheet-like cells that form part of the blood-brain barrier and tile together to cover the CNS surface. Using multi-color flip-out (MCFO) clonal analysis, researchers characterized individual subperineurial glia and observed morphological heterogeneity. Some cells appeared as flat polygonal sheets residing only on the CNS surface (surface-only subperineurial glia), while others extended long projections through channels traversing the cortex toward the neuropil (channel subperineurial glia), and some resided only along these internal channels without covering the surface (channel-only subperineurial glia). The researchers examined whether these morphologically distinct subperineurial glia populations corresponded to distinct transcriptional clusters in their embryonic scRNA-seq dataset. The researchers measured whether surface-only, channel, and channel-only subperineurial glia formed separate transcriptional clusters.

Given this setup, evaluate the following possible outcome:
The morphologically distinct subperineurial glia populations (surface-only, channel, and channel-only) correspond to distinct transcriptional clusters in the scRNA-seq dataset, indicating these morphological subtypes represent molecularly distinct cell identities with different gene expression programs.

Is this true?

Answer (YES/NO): NO